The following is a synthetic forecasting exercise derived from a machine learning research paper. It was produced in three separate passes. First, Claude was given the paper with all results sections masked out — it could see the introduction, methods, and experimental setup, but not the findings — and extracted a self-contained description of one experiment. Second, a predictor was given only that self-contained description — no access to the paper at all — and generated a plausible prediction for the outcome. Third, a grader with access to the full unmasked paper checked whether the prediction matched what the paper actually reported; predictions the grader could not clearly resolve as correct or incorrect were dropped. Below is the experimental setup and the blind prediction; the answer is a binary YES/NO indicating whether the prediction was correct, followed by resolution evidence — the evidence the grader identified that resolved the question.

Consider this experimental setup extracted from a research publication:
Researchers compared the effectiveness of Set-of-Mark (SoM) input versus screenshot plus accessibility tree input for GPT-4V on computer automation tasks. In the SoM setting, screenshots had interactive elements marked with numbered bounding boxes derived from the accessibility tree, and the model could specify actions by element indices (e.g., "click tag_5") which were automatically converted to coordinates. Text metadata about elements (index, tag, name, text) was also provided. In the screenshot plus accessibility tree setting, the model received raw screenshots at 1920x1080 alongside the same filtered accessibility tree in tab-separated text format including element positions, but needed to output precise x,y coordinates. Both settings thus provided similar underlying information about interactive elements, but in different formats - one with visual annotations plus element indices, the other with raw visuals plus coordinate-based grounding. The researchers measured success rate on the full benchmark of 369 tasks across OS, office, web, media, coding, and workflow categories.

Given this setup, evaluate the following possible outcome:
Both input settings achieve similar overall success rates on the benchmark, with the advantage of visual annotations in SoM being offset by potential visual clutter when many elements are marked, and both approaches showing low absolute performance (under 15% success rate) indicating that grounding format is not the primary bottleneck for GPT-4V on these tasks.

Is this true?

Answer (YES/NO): YES